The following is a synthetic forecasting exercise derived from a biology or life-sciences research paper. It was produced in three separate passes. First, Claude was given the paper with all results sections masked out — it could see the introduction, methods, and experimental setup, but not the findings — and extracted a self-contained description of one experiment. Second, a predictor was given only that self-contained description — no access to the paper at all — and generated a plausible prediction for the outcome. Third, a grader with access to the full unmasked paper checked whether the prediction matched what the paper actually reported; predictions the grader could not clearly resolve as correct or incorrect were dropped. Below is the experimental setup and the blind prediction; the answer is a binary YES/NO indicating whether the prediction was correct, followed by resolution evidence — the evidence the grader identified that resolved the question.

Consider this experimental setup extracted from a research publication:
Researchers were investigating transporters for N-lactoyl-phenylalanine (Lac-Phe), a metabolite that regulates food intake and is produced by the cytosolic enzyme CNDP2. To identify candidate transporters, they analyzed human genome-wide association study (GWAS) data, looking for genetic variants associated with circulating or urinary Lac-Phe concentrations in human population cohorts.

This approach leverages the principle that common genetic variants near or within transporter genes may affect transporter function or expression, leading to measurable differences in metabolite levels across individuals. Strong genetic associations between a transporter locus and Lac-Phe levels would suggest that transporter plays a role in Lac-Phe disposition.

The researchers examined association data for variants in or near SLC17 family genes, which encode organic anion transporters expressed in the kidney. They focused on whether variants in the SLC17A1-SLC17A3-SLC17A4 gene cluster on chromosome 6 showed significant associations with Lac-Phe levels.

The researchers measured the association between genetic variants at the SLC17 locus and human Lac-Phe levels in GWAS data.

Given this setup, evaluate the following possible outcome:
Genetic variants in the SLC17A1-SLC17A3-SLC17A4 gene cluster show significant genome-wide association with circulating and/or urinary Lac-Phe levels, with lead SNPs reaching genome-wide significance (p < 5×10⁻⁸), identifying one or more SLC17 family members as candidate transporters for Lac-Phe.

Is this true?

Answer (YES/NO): YES